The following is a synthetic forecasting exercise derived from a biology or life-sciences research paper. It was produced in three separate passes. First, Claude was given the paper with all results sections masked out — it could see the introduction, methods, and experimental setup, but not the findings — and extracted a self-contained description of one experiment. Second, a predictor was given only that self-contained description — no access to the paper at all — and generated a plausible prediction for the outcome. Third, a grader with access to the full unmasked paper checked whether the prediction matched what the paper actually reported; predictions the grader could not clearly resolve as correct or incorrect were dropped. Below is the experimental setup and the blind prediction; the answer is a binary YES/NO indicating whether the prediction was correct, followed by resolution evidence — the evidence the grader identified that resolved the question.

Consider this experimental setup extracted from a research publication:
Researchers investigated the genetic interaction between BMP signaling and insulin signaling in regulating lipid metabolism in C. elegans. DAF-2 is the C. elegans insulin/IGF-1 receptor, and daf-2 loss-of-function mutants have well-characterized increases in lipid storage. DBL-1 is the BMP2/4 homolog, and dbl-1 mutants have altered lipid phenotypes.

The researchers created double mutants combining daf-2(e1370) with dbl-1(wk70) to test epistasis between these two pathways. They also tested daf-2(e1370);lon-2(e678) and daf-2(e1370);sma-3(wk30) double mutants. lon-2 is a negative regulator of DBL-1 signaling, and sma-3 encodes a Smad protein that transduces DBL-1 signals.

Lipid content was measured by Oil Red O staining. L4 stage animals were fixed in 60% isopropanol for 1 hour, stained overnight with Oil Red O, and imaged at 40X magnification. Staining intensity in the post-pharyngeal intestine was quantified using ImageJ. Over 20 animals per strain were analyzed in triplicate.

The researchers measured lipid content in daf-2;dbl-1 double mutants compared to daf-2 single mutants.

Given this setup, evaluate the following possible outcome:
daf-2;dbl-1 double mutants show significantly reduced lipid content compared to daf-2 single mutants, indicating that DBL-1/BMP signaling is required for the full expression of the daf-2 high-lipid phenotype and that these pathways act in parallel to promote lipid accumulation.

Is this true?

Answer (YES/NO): NO